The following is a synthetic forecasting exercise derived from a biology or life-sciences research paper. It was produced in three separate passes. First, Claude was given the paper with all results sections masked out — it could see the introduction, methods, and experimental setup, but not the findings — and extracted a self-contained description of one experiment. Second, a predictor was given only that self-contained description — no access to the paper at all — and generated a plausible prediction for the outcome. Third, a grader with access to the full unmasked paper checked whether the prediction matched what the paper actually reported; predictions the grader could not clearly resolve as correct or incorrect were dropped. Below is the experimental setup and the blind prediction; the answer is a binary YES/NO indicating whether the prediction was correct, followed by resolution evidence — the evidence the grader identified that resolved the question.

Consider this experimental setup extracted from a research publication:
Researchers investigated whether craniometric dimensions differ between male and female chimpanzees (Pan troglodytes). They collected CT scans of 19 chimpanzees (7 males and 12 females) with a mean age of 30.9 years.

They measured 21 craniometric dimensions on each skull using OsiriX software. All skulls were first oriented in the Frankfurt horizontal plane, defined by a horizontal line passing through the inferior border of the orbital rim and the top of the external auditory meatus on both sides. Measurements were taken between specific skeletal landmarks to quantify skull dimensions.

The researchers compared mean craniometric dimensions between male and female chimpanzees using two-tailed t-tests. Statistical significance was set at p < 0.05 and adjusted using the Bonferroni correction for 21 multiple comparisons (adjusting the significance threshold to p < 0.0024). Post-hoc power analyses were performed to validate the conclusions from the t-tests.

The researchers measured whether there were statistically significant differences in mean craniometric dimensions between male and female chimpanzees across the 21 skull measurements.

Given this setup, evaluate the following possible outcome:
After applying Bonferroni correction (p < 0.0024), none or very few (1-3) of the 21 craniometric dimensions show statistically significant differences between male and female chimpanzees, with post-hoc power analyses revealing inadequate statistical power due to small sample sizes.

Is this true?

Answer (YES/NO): NO